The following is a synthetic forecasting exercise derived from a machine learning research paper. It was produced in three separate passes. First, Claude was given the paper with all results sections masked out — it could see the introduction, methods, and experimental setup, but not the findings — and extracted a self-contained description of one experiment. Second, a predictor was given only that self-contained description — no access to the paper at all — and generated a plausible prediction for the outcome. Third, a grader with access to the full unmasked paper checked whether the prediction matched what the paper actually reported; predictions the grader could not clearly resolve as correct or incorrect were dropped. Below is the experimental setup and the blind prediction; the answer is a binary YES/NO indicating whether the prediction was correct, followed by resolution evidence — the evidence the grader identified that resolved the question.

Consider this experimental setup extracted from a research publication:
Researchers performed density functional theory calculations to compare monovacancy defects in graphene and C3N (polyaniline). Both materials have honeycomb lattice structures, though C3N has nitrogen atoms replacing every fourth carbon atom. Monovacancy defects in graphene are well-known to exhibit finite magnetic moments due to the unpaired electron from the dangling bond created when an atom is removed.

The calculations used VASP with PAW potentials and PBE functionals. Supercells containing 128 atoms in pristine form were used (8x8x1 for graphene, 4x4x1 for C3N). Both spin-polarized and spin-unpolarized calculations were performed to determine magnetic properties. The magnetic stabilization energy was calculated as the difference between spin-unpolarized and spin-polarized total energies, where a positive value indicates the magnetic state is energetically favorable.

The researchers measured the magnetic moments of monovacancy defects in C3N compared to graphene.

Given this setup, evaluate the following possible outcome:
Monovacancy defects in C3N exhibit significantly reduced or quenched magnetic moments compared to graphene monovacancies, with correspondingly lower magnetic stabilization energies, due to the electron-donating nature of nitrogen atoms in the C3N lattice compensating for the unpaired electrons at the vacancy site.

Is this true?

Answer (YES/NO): NO